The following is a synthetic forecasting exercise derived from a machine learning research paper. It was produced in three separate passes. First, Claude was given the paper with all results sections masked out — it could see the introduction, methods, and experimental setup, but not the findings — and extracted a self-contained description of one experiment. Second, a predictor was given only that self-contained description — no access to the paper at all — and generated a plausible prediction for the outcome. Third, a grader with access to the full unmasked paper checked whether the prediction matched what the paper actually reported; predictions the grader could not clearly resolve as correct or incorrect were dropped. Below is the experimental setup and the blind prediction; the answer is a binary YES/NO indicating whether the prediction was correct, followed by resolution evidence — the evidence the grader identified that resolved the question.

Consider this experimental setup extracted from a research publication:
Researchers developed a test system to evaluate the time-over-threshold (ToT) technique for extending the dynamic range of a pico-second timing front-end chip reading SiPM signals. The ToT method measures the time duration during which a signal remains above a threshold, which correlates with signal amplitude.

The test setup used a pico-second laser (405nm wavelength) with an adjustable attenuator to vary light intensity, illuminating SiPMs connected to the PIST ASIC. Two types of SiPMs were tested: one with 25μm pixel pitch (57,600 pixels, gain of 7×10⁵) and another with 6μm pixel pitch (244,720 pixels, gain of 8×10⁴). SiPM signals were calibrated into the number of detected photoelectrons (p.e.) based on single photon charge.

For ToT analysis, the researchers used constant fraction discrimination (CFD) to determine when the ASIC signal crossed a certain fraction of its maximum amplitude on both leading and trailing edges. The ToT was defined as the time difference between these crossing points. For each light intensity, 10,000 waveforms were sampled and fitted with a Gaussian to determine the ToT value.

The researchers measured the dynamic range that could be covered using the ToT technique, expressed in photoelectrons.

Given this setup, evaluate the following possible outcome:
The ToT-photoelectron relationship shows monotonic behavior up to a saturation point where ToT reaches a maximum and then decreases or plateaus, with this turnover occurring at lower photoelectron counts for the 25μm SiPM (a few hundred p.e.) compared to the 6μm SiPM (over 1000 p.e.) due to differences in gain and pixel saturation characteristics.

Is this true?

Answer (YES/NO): NO